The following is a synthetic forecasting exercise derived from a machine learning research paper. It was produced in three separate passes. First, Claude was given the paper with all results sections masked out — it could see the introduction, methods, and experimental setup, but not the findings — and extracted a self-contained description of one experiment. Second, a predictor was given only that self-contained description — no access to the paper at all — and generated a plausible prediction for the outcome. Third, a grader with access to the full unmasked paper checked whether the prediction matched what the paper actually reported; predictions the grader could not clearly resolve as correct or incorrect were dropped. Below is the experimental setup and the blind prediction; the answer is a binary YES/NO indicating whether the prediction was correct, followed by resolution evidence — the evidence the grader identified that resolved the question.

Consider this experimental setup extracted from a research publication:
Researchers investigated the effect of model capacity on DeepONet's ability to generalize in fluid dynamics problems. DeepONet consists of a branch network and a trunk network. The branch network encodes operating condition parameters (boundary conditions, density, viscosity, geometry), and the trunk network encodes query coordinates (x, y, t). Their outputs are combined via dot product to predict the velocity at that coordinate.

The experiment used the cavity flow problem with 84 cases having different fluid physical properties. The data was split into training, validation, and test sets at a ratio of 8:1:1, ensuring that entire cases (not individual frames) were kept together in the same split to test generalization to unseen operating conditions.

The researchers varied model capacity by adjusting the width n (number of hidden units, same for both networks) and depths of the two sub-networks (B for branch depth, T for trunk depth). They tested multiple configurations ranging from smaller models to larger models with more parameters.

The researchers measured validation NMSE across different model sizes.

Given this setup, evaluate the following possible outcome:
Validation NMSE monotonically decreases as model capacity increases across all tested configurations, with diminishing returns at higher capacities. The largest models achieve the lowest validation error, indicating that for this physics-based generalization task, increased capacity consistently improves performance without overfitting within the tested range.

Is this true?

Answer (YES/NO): NO